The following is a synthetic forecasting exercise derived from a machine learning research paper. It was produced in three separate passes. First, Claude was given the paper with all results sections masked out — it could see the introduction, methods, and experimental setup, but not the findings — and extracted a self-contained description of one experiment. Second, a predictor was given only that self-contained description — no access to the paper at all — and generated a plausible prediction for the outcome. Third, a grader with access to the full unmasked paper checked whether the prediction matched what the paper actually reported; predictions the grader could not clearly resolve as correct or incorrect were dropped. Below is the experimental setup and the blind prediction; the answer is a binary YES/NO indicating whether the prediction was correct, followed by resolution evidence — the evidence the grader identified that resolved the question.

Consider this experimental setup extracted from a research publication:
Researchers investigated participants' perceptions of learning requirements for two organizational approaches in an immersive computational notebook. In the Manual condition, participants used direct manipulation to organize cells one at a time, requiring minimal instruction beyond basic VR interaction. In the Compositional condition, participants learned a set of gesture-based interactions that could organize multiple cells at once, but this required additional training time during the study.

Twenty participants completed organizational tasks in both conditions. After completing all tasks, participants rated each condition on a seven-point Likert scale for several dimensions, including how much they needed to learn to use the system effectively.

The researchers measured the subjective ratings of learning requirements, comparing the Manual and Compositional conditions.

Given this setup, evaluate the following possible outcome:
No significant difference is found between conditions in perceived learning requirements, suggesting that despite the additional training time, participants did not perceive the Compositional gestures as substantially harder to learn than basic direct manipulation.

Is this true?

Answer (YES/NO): YES